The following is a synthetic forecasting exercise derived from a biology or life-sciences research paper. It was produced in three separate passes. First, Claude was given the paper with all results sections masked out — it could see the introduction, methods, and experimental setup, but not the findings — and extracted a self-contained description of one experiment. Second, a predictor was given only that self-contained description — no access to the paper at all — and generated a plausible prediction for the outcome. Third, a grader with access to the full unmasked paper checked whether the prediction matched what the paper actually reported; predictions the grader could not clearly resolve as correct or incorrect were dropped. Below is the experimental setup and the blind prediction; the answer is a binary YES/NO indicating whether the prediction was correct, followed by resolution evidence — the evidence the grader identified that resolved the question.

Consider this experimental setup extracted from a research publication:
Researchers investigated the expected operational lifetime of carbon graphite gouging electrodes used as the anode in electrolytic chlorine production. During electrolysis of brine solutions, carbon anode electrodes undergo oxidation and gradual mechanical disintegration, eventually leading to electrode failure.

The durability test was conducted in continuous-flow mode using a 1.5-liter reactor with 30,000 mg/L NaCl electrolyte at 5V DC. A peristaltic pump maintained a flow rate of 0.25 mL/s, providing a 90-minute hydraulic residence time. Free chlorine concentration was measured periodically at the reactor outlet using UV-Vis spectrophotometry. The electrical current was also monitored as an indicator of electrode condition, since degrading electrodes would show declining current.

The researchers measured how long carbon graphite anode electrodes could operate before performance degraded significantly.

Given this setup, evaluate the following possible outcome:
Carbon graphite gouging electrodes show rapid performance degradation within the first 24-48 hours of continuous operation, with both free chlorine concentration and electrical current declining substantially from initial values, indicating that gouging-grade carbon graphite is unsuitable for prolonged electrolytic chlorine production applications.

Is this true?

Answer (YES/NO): NO